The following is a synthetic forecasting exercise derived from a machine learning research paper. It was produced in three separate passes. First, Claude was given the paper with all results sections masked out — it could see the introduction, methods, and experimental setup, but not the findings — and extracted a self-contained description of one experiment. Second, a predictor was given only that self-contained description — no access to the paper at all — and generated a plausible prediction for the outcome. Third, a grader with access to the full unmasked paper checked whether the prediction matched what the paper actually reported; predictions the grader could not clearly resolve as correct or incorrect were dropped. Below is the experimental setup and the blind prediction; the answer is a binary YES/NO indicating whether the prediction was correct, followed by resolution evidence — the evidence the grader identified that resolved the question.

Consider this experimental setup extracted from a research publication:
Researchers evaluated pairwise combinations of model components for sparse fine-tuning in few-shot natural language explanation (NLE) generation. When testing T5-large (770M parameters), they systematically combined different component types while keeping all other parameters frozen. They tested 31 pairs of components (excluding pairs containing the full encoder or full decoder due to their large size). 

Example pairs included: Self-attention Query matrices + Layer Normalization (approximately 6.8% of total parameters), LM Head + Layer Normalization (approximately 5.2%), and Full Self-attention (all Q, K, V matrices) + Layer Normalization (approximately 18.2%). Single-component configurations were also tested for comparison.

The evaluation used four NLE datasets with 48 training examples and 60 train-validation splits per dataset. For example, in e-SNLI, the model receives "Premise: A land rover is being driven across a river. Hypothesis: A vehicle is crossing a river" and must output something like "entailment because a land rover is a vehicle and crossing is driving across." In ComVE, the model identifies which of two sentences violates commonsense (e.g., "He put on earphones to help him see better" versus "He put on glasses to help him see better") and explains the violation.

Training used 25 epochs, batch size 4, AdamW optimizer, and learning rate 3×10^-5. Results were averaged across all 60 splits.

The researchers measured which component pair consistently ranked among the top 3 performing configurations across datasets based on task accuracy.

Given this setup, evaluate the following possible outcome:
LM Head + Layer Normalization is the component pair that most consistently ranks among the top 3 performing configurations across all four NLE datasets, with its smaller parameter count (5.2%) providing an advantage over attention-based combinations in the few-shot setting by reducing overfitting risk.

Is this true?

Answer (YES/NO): NO